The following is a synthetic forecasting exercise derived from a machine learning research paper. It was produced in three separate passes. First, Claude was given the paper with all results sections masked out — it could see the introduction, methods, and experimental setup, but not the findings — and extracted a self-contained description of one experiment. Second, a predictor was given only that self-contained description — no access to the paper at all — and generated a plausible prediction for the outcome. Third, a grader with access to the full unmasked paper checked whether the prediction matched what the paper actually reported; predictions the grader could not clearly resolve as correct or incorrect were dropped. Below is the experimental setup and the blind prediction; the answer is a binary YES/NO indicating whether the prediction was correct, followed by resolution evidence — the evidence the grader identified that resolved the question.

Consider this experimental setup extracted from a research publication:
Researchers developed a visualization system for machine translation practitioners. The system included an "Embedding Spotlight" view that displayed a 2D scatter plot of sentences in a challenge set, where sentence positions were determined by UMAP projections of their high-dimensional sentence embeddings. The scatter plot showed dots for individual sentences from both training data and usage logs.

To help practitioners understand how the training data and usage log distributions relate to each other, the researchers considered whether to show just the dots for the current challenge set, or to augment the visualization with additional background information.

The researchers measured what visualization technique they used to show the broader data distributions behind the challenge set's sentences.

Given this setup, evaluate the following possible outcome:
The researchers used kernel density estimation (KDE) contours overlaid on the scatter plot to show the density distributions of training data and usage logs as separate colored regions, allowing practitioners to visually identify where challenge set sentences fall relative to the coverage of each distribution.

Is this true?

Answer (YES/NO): YES